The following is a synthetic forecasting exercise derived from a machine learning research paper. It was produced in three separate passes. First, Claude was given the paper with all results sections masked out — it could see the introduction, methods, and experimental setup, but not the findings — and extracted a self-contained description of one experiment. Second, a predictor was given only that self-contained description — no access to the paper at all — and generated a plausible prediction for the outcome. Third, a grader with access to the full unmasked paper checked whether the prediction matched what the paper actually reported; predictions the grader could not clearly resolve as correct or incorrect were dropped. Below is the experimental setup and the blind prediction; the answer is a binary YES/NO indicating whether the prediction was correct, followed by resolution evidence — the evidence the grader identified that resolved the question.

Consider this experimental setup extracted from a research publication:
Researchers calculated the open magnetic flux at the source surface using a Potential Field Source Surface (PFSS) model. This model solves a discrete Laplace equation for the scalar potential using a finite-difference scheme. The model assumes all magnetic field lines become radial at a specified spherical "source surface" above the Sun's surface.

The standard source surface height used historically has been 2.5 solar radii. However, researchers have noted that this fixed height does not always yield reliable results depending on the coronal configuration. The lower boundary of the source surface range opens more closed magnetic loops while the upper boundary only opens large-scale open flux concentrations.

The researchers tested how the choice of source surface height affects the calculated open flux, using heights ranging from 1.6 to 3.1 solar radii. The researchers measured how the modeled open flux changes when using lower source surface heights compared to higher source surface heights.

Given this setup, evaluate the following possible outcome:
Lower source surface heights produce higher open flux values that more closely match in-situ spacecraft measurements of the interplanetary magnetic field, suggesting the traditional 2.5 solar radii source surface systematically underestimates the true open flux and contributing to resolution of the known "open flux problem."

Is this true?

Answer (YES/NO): NO